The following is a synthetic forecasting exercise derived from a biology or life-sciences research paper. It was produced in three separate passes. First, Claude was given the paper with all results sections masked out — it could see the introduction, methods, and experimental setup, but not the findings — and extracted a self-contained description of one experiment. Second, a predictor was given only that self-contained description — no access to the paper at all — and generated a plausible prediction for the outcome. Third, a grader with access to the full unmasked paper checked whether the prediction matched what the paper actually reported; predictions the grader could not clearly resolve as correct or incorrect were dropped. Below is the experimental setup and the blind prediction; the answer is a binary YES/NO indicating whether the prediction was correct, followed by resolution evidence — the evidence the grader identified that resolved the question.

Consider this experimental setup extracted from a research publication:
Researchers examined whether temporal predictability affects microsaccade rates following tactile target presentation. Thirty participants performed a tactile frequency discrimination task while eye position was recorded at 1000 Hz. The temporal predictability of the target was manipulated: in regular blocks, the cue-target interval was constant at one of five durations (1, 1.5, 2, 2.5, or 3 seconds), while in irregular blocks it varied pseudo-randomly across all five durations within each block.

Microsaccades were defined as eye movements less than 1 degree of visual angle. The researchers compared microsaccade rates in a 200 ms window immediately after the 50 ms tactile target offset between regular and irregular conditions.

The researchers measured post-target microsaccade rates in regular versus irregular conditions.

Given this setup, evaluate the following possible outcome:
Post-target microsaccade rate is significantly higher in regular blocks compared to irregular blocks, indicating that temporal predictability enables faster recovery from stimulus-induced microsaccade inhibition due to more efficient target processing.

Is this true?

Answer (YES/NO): NO